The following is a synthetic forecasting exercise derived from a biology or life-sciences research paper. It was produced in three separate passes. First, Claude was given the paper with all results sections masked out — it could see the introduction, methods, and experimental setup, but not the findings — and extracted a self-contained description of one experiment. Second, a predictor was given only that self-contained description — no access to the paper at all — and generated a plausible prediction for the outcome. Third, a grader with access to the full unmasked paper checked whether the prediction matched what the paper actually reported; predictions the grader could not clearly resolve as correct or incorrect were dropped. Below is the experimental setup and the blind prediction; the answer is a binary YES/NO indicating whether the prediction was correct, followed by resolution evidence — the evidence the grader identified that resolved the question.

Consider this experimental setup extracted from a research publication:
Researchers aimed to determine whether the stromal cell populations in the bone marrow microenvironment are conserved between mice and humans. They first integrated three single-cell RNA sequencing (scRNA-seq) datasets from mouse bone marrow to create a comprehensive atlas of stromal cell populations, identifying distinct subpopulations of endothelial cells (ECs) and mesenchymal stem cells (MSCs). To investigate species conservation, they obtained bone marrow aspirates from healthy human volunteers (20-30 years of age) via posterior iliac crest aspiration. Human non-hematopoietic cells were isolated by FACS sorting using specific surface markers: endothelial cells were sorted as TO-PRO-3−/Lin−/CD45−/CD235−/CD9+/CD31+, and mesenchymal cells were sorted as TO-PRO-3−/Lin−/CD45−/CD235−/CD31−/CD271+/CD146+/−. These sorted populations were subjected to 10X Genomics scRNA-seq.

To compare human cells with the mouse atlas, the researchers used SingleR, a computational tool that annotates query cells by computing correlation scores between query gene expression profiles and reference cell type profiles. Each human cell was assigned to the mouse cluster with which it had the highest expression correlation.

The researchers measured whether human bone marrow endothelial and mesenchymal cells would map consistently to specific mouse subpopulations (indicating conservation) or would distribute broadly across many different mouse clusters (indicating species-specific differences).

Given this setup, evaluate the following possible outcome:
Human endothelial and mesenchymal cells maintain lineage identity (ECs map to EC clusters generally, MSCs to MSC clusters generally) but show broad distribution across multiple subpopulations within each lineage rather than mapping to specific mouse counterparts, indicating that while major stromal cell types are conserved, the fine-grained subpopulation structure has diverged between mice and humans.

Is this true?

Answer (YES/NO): NO